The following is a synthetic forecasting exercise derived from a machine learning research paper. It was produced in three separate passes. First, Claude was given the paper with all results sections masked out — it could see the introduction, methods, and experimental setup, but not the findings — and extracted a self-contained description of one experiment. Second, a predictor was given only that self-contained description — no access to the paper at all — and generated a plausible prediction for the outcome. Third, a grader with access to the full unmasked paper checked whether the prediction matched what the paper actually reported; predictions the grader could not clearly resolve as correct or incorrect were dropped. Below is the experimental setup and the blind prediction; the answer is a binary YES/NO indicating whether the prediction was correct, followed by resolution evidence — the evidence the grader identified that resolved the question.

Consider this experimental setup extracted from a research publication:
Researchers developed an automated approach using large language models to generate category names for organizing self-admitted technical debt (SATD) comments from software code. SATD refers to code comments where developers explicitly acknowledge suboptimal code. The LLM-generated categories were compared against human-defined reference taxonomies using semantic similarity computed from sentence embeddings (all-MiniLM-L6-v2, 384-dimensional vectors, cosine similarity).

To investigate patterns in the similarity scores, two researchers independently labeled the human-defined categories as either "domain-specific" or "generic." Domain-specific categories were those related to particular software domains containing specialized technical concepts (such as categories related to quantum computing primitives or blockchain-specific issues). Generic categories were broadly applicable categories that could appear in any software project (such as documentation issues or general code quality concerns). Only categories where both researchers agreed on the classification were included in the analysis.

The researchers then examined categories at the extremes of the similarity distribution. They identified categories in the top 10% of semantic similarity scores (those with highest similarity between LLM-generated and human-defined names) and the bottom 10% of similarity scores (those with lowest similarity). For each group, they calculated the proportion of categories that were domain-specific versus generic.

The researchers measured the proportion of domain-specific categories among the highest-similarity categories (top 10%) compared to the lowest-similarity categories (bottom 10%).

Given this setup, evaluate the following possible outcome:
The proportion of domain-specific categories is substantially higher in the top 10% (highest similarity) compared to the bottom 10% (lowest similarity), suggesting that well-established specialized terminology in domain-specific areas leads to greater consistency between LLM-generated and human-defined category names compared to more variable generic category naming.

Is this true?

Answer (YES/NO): YES